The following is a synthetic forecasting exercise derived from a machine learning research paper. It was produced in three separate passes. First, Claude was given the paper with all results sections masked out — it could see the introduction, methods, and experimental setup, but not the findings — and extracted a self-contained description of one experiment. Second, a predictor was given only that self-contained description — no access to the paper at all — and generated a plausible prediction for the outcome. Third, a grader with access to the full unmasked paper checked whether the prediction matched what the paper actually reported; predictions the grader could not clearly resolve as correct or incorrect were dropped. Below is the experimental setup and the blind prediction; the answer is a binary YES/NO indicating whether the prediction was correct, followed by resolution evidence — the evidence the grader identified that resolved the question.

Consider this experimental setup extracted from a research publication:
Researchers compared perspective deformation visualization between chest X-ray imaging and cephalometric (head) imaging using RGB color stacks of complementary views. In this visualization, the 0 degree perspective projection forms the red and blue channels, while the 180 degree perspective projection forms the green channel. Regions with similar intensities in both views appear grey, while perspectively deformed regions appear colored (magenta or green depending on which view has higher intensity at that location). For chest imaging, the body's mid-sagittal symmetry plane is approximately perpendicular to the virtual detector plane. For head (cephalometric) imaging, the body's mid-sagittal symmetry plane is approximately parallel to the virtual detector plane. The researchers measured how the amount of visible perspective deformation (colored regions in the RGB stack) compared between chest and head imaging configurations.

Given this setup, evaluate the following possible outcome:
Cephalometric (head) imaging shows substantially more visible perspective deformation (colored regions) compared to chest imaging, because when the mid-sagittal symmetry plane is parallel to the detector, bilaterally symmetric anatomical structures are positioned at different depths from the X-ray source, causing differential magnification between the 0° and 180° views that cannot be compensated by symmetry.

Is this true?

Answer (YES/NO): NO